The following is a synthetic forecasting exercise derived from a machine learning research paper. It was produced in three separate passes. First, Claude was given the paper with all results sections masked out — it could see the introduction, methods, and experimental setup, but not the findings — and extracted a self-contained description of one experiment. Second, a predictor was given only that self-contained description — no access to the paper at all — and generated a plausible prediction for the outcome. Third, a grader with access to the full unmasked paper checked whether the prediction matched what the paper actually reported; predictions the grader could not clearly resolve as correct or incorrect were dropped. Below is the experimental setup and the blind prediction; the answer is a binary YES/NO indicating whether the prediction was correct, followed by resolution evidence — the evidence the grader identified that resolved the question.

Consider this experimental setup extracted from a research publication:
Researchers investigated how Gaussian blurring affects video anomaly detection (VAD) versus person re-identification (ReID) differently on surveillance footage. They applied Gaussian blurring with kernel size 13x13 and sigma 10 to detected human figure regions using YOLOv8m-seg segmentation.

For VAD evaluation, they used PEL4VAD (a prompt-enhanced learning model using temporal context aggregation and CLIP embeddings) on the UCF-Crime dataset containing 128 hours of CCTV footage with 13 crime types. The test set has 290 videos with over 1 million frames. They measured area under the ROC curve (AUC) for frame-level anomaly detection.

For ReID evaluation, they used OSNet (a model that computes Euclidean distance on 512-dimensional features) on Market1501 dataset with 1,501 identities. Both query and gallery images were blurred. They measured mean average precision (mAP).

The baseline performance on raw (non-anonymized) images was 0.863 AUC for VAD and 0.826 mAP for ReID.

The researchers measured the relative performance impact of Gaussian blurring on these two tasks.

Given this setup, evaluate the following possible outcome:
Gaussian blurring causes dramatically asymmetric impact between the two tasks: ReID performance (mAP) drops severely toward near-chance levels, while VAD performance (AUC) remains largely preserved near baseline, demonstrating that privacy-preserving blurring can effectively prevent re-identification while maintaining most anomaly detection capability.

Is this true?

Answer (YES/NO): YES